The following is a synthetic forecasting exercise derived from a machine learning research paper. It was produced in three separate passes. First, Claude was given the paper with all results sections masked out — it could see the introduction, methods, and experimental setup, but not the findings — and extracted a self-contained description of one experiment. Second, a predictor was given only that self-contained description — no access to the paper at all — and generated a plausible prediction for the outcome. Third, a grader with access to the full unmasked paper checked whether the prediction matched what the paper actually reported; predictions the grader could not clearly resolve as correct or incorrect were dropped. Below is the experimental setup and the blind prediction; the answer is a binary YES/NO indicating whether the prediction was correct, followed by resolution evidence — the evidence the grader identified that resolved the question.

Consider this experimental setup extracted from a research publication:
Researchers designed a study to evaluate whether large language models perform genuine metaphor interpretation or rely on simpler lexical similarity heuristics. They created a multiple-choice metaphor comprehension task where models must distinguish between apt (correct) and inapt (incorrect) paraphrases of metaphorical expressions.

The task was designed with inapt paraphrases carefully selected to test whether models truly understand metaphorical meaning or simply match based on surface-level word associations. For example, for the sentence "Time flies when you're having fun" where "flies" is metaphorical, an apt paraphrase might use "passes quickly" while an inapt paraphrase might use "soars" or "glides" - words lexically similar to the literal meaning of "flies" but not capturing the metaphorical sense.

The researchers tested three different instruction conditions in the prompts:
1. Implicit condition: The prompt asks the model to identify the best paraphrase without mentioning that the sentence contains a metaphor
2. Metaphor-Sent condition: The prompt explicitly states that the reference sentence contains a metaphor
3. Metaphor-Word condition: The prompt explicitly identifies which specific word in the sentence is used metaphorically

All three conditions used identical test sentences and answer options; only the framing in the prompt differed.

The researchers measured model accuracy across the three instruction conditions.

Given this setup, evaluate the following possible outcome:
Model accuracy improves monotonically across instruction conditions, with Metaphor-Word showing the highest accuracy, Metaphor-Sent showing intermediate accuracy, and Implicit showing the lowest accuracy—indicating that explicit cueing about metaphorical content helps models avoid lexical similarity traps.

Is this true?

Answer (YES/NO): NO